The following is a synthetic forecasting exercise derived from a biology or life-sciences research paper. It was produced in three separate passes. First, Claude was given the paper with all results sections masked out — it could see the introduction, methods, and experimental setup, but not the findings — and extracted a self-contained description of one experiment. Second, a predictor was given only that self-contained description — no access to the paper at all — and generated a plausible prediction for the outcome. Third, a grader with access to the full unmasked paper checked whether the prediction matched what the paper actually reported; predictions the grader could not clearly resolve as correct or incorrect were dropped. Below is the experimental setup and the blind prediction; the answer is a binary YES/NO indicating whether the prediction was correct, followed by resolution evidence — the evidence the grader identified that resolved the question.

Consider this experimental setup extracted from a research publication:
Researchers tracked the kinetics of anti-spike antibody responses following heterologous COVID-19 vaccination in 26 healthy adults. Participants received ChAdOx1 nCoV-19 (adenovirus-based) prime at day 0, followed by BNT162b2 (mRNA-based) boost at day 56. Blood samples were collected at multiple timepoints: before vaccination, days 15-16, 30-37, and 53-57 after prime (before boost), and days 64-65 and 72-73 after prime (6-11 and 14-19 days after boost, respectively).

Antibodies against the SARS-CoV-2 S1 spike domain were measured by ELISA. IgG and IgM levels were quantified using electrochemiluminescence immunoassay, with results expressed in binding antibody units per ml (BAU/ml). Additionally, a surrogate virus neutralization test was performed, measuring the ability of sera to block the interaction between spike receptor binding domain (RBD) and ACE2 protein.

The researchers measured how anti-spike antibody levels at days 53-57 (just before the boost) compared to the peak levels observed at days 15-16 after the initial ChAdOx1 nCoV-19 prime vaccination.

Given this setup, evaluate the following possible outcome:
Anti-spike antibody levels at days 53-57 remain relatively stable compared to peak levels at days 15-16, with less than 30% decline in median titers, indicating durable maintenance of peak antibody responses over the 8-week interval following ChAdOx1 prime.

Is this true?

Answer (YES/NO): NO